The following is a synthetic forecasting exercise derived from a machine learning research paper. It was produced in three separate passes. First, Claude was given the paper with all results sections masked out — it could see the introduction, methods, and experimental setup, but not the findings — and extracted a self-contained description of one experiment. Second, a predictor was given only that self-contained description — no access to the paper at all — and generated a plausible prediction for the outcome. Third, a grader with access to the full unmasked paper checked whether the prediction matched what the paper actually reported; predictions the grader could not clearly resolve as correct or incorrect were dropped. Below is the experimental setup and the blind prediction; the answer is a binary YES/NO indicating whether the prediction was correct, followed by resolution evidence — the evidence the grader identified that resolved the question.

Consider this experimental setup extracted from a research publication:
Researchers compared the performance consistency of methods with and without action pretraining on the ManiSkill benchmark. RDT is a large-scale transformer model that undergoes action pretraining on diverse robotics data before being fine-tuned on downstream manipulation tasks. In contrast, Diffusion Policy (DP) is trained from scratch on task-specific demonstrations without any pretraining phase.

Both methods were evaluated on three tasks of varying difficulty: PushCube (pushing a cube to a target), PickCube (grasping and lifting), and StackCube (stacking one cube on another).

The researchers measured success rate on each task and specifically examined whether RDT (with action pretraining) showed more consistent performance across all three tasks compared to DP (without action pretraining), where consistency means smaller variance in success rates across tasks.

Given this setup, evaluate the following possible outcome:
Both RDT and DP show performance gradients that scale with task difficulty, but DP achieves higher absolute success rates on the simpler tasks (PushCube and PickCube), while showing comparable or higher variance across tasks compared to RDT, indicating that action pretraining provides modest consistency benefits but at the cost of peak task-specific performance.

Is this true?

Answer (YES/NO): NO